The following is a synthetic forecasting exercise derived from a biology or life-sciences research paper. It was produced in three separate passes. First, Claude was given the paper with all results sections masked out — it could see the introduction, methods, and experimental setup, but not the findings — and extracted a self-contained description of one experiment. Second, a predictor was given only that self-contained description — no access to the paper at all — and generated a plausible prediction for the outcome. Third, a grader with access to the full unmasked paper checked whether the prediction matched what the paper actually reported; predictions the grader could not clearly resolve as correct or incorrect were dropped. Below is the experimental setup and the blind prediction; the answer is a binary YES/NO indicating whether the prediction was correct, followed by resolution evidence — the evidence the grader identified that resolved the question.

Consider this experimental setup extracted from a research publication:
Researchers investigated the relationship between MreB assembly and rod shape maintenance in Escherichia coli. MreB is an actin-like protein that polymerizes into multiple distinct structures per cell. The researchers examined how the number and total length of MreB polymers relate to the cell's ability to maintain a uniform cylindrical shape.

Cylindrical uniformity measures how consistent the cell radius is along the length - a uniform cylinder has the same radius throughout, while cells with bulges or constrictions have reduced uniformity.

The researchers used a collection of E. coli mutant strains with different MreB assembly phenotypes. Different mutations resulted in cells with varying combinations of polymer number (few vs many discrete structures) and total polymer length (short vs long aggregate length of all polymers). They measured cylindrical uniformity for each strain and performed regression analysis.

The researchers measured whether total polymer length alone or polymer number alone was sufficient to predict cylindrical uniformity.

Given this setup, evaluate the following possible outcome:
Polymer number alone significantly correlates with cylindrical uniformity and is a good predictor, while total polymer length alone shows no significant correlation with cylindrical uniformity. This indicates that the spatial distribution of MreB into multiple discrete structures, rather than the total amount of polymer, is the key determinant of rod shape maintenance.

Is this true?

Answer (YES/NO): NO